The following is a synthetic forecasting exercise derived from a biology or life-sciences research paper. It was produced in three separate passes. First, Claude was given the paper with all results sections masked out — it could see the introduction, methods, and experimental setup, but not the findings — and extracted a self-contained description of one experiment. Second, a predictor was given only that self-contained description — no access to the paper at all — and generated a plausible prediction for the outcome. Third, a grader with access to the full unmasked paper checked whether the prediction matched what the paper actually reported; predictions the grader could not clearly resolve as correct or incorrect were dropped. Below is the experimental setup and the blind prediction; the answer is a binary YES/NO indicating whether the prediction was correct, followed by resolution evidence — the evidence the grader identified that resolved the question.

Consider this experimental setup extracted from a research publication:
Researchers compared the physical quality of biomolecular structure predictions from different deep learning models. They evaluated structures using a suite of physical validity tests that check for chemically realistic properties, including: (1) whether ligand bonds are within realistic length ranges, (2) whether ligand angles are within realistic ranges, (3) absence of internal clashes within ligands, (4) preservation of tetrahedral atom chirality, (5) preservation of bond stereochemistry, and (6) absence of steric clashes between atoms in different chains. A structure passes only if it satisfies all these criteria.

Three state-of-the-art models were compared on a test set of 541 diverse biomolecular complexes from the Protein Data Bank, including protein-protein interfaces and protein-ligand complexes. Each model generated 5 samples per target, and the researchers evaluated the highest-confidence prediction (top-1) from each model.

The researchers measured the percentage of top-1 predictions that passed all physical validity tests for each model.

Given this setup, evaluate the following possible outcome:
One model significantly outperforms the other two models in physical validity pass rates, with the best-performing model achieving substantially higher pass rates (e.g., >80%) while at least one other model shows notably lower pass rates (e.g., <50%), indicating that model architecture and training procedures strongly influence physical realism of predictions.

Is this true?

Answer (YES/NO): NO